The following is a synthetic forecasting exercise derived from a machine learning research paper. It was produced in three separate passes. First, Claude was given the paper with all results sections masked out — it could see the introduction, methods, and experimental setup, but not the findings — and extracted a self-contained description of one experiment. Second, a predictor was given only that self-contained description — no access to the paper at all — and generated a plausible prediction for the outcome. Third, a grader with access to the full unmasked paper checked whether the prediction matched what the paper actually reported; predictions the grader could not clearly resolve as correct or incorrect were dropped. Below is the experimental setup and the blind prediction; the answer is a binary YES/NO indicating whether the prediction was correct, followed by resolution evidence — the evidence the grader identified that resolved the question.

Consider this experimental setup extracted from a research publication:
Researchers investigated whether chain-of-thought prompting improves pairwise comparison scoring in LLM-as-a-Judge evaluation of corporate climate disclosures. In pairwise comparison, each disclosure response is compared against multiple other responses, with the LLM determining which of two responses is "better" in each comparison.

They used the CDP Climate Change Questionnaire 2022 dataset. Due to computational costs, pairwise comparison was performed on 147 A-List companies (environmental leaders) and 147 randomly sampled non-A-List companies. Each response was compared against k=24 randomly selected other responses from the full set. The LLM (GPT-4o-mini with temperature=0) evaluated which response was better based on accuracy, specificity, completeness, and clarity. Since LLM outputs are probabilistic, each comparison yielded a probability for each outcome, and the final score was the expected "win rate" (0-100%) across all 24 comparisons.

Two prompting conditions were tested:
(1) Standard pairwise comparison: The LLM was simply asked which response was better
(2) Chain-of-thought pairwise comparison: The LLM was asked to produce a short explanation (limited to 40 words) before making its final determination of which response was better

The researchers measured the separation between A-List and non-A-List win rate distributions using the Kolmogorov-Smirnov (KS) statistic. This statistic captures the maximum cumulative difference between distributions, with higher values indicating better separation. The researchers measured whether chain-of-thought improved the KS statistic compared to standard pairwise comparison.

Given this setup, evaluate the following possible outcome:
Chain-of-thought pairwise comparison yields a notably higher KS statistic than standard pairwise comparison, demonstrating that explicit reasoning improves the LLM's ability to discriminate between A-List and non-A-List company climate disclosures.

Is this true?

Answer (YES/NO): NO